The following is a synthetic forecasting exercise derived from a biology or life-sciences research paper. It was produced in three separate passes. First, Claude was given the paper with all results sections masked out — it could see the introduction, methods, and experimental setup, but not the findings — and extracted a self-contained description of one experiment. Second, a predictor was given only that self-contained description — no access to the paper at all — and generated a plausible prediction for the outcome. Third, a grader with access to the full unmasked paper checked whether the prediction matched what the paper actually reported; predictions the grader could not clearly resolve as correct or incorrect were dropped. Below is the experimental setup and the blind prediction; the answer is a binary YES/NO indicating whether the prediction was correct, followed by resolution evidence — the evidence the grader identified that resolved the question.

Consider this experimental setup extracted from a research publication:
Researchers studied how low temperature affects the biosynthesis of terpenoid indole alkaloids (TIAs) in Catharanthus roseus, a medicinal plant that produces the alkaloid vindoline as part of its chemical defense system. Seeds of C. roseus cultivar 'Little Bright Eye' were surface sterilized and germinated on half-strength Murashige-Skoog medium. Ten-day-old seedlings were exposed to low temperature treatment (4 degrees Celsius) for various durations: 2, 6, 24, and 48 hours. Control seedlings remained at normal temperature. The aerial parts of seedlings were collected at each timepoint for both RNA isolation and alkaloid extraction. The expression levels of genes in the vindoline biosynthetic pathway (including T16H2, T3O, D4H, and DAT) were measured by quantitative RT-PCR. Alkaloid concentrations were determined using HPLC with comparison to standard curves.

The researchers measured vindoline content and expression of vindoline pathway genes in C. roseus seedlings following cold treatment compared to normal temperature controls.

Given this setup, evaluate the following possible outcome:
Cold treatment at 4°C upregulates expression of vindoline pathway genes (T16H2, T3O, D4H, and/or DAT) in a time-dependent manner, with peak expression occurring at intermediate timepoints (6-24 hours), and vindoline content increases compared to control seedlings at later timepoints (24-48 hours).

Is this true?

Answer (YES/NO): NO